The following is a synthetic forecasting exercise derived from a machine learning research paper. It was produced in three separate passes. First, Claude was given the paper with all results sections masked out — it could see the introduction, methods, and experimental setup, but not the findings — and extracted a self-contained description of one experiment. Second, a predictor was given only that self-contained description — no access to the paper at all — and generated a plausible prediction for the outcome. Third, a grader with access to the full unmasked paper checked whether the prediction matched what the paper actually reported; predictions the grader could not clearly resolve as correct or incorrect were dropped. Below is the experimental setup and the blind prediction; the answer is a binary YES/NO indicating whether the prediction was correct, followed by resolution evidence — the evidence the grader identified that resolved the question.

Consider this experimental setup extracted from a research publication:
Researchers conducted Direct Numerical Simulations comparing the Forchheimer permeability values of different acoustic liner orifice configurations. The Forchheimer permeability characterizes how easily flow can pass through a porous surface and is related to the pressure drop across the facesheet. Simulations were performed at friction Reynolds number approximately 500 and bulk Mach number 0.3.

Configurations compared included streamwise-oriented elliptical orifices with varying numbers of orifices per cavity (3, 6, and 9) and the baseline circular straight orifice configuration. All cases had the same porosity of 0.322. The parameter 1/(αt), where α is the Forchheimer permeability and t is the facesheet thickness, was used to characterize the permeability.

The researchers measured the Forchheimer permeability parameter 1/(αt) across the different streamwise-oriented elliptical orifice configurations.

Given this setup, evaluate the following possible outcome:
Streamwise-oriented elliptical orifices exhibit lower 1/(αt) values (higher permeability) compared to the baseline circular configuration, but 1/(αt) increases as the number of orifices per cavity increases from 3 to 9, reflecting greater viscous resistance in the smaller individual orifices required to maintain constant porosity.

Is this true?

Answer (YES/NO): NO